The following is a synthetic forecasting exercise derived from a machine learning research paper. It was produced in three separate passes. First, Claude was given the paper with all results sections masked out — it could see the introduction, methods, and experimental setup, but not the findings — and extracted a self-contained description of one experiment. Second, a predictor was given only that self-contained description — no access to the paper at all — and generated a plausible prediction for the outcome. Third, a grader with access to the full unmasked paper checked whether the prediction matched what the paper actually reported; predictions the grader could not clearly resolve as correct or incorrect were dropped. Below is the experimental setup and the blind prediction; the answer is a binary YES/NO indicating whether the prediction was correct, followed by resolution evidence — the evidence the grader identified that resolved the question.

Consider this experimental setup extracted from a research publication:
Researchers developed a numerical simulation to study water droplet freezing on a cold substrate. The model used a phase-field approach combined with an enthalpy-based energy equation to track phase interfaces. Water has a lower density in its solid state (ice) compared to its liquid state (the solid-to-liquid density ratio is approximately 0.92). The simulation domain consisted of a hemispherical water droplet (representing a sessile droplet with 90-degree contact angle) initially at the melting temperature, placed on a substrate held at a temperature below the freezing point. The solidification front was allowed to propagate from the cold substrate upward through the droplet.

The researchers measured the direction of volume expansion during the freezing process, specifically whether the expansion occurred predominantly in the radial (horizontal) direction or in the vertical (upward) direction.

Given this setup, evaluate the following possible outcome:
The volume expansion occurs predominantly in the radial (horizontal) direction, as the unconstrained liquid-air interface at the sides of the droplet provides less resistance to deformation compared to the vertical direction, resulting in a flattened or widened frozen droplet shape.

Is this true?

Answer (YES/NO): NO